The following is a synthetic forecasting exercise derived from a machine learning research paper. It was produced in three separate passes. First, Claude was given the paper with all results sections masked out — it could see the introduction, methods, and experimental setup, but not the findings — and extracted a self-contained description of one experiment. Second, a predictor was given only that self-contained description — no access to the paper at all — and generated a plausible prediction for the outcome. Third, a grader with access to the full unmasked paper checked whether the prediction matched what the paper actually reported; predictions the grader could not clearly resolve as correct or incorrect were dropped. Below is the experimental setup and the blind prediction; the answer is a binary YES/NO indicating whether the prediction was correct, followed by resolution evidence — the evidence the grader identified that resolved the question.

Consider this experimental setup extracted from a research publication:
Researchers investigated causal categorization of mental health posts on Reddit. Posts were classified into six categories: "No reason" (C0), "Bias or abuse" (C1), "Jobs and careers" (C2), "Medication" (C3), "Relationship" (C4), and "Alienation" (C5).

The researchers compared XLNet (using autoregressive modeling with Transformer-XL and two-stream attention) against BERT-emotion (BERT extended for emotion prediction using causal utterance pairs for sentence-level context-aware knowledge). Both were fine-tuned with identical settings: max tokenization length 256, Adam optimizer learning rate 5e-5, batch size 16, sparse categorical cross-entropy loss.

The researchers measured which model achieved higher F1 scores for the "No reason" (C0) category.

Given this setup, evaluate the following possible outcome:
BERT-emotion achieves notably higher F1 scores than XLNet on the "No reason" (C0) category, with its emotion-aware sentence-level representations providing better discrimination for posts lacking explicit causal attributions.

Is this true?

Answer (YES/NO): NO